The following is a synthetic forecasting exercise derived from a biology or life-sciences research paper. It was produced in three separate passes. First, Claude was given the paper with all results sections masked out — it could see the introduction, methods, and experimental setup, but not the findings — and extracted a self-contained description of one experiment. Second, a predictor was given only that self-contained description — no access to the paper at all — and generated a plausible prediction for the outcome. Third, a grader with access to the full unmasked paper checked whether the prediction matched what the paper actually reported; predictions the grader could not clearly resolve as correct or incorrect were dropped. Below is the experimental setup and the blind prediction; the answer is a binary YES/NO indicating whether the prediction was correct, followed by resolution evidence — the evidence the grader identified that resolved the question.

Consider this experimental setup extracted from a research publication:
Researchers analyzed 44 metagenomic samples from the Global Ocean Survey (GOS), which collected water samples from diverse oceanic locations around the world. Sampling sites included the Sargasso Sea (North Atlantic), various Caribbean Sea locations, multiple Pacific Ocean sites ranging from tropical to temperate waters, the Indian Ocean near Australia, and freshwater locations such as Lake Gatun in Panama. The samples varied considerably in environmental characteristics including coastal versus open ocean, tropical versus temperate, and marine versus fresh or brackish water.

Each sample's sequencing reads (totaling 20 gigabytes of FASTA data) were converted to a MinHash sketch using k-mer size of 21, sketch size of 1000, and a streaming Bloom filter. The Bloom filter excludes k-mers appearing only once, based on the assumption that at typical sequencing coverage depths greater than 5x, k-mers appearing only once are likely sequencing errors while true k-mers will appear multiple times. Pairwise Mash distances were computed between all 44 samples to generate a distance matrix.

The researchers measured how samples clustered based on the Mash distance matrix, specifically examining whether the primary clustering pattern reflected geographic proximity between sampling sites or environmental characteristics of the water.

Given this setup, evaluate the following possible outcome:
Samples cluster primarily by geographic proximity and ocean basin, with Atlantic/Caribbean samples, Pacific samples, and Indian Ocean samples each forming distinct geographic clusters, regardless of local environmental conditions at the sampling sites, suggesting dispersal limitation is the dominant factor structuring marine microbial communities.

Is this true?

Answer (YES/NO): NO